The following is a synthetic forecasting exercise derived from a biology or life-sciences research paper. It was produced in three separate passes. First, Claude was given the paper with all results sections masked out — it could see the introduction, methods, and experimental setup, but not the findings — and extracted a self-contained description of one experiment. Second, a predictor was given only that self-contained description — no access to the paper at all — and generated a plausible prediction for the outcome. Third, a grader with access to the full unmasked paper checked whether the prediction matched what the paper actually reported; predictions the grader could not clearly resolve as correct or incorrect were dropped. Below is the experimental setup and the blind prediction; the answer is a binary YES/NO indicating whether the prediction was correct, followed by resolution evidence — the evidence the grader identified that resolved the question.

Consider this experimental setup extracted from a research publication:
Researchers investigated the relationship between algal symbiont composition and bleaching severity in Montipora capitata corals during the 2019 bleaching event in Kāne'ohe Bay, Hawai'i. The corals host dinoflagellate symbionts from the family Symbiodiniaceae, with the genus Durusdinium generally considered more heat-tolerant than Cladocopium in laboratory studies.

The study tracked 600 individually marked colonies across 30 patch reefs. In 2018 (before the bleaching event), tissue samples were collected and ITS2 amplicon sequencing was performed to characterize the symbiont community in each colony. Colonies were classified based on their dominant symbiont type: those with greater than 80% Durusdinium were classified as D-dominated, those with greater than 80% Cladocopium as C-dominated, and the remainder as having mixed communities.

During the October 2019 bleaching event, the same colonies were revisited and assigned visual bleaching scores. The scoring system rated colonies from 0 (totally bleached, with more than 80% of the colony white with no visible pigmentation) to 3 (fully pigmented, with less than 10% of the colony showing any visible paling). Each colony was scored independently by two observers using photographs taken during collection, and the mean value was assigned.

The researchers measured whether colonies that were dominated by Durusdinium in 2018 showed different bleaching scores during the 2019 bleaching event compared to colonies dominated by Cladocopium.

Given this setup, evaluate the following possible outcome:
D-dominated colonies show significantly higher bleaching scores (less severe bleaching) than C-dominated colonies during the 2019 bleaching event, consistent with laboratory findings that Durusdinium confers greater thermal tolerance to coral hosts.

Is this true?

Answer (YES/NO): YES